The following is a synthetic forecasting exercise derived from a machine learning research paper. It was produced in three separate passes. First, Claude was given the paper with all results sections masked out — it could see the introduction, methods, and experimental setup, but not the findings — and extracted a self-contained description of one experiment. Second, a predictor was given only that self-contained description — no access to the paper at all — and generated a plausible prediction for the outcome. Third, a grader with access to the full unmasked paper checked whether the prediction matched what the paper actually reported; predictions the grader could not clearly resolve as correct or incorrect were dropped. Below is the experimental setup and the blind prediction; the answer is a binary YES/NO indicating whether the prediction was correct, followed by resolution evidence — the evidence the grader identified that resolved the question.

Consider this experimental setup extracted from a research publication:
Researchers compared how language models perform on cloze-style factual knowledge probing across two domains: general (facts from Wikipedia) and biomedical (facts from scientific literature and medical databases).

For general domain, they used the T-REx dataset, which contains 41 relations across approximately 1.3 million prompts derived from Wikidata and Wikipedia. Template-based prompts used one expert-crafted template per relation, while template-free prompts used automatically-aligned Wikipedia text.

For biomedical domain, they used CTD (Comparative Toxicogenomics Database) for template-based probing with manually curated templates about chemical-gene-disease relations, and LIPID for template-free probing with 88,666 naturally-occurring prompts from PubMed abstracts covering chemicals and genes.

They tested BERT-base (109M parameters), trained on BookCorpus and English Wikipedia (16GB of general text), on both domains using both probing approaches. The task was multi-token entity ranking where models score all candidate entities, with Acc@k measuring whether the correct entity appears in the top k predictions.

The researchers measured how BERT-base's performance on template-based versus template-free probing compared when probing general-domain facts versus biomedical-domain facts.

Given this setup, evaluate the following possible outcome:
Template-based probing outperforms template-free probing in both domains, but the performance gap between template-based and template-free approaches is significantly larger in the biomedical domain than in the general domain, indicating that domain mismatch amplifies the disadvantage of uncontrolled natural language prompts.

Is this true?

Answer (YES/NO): NO